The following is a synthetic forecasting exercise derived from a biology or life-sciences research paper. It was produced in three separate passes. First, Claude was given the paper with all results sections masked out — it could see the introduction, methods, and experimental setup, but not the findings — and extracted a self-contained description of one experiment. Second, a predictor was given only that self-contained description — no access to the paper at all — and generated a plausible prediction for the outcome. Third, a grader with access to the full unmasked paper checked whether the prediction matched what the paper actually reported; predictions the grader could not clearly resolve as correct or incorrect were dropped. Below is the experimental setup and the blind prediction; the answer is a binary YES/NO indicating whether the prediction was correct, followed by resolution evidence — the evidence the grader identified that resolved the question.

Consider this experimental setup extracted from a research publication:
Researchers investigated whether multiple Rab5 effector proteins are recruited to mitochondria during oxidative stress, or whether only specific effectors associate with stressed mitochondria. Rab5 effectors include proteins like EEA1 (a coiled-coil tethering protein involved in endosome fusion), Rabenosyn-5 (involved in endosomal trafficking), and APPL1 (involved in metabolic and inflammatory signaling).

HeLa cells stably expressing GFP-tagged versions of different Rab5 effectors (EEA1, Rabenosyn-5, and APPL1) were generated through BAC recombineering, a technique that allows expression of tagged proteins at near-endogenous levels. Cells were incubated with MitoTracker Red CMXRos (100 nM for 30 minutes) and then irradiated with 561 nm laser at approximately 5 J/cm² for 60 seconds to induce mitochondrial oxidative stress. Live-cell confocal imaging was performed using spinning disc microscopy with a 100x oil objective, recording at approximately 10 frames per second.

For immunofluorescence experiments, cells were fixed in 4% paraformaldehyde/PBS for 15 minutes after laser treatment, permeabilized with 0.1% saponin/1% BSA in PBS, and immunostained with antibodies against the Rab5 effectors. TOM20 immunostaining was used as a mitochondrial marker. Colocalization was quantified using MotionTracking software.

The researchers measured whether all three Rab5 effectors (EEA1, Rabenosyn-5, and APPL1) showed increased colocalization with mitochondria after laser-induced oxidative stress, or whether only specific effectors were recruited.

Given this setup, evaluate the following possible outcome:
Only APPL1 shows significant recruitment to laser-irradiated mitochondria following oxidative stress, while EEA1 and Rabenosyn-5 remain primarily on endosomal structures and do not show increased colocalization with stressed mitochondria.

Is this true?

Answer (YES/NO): NO